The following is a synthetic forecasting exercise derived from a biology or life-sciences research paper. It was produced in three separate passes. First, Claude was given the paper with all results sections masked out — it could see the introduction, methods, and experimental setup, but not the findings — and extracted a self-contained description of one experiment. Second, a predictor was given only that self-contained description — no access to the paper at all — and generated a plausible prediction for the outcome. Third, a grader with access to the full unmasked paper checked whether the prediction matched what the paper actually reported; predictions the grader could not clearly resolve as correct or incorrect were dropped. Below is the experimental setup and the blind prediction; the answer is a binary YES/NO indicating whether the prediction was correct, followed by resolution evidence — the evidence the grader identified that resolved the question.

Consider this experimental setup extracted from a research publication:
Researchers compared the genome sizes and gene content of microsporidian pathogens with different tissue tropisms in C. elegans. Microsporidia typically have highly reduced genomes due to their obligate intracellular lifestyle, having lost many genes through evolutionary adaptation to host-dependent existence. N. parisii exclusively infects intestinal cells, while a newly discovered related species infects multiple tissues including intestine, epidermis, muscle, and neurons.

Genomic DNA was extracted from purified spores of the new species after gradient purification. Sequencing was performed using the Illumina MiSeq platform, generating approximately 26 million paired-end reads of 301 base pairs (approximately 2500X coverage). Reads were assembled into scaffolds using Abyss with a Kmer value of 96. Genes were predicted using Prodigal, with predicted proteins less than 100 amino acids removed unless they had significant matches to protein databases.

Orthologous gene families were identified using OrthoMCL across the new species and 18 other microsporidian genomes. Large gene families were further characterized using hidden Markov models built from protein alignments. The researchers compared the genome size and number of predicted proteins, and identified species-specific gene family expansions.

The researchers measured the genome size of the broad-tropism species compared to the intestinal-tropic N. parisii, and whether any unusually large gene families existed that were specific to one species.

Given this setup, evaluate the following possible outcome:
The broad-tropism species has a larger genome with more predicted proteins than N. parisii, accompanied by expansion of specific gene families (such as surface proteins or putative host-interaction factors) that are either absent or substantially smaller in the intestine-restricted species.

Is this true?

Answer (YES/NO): NO